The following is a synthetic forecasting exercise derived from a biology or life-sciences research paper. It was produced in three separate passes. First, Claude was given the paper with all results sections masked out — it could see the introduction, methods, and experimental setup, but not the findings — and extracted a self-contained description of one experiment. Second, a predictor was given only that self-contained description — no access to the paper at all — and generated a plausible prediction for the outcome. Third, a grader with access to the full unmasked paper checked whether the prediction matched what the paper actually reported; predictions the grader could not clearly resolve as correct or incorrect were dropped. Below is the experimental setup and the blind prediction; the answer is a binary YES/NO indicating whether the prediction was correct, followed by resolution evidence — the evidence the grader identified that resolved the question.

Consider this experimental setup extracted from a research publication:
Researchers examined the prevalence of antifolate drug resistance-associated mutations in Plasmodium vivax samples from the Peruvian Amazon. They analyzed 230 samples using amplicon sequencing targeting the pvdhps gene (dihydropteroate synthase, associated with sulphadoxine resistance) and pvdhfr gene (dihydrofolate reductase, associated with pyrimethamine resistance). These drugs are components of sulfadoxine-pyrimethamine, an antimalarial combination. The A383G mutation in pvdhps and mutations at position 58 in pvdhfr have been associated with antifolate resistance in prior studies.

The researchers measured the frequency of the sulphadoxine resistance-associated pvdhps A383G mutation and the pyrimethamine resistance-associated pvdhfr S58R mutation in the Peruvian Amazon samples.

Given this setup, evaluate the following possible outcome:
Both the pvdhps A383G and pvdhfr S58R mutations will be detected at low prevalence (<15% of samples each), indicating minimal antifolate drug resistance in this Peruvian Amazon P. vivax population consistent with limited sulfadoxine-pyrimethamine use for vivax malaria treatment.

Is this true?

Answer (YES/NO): NO